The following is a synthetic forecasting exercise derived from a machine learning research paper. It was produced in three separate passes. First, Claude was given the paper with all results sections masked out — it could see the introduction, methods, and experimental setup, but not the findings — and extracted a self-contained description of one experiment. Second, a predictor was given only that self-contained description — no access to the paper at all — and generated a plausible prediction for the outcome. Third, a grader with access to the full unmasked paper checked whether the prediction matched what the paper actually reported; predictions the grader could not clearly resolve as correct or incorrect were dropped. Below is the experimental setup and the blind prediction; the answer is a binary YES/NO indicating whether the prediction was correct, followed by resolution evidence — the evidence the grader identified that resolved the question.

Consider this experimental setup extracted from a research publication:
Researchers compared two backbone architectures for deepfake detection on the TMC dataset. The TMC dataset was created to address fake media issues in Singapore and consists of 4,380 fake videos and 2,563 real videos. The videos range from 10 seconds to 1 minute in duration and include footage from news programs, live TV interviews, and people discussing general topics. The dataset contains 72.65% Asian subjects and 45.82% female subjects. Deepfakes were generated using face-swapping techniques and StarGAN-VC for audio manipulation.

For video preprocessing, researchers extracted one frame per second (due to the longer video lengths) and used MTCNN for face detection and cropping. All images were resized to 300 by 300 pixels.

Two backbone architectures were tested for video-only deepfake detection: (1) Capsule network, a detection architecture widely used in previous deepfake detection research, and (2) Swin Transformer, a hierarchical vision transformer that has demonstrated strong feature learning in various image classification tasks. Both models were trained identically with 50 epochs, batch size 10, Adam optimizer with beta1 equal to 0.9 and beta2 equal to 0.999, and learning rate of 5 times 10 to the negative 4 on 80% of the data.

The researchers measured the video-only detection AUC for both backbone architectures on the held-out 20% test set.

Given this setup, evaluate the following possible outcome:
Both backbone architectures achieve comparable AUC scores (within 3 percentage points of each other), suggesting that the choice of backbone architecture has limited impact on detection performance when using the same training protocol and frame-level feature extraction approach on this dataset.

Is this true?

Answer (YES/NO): NO